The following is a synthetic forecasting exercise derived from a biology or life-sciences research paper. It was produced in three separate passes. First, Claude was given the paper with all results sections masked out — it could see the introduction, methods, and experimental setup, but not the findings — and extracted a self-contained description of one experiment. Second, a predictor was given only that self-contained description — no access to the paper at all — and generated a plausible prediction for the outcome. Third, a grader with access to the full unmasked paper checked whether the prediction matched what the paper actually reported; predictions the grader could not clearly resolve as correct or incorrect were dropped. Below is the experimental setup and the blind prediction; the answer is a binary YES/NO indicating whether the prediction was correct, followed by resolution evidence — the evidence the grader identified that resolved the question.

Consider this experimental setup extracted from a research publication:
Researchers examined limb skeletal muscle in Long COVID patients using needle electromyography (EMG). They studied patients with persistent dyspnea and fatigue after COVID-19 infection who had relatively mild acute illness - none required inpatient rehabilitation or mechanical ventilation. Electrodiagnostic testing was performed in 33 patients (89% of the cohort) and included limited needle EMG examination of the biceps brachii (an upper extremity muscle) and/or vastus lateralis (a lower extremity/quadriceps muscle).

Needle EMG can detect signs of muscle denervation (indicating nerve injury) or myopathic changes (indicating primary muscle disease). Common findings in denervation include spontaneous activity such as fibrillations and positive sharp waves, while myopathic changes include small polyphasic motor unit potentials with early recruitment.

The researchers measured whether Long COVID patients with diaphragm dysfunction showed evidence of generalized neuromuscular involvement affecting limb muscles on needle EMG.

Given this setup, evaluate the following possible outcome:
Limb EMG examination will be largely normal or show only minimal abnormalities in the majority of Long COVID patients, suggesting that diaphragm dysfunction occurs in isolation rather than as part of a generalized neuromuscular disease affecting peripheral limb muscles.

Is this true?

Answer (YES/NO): YES